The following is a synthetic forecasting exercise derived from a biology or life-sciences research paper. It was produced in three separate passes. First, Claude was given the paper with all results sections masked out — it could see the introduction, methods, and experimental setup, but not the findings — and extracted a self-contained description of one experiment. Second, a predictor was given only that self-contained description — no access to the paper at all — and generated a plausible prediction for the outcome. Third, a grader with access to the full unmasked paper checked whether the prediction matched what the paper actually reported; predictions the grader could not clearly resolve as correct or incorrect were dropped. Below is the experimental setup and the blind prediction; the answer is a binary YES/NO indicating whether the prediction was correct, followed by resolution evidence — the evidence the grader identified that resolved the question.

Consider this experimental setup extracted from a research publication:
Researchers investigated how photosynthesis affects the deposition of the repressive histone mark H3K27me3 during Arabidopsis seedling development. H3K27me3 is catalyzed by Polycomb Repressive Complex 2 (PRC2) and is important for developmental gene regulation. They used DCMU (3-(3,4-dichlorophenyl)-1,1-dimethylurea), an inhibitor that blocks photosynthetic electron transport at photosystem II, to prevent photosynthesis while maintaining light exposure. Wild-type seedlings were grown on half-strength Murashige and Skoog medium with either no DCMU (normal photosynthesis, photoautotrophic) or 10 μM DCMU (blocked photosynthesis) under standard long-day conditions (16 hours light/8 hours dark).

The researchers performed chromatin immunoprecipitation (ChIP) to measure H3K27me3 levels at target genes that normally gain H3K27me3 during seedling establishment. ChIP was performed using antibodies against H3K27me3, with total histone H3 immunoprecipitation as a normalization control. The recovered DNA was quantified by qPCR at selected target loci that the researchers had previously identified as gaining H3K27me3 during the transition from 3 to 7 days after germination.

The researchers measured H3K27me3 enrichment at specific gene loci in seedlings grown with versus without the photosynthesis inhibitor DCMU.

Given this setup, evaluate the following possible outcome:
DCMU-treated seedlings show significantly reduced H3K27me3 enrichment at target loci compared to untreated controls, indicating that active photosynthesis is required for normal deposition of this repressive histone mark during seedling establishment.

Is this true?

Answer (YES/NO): YES